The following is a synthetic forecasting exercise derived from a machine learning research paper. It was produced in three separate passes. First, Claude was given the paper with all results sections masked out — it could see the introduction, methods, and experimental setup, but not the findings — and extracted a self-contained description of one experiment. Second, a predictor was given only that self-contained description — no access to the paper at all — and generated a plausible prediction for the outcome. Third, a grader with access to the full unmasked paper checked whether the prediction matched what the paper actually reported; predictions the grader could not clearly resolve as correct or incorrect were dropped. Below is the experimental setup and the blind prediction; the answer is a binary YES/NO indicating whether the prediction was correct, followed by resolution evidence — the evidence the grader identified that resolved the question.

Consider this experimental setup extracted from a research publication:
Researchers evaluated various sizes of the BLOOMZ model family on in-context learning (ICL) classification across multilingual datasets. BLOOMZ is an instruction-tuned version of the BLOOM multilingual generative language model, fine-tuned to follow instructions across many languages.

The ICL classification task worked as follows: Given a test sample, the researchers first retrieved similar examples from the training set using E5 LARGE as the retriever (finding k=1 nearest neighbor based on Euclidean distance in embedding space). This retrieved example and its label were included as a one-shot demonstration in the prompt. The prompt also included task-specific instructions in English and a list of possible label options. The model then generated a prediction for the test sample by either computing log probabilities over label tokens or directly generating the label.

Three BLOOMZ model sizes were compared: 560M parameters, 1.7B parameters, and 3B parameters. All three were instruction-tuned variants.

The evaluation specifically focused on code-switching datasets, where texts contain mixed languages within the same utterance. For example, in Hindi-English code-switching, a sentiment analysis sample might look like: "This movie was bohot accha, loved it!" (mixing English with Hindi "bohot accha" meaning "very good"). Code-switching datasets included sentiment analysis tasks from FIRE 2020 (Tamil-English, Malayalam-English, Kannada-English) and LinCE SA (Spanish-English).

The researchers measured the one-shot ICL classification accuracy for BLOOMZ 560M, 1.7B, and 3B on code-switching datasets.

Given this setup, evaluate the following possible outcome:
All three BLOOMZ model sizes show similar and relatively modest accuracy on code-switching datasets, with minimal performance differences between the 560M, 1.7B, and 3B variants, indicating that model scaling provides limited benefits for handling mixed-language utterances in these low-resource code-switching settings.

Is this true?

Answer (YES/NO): NO